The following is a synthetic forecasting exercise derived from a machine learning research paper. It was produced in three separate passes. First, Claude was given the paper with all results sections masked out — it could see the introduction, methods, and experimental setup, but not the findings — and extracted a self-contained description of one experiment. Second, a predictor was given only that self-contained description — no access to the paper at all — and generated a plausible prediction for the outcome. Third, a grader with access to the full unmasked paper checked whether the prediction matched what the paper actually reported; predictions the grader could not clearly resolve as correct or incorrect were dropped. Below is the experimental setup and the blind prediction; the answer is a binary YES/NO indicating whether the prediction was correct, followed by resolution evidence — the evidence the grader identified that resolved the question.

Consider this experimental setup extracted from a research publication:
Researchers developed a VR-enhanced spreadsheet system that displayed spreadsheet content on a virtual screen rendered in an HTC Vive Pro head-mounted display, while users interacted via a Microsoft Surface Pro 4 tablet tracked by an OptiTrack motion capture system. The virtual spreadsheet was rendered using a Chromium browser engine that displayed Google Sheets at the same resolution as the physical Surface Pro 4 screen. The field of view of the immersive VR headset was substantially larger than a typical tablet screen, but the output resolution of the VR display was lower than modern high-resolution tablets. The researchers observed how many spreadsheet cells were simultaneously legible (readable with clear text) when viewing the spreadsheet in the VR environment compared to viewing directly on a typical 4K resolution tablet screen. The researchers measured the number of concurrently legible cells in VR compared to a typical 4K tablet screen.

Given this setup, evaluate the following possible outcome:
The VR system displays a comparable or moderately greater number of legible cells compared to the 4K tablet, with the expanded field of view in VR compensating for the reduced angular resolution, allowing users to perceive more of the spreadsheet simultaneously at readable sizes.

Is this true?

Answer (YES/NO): NO